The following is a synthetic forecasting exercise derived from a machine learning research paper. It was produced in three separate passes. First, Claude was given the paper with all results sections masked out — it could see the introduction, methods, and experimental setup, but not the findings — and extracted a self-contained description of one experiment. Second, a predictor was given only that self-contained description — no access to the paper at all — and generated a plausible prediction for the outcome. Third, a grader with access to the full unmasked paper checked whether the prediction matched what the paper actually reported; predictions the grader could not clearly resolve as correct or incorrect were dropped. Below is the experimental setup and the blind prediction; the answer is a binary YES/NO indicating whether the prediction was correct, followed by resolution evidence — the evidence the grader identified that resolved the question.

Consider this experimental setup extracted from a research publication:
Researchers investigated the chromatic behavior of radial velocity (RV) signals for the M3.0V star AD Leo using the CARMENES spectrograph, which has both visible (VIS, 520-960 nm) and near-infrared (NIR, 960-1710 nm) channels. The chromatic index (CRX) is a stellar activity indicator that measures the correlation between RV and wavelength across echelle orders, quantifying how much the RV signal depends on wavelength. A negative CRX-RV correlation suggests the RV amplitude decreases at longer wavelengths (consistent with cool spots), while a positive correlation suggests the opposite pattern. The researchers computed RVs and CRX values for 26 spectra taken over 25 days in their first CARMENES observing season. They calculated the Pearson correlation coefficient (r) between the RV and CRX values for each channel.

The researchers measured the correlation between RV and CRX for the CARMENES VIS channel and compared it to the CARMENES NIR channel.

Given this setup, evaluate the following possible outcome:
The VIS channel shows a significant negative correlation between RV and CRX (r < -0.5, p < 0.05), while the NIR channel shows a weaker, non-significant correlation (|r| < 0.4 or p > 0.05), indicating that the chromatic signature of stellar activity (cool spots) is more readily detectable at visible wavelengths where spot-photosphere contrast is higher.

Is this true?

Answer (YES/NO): YES